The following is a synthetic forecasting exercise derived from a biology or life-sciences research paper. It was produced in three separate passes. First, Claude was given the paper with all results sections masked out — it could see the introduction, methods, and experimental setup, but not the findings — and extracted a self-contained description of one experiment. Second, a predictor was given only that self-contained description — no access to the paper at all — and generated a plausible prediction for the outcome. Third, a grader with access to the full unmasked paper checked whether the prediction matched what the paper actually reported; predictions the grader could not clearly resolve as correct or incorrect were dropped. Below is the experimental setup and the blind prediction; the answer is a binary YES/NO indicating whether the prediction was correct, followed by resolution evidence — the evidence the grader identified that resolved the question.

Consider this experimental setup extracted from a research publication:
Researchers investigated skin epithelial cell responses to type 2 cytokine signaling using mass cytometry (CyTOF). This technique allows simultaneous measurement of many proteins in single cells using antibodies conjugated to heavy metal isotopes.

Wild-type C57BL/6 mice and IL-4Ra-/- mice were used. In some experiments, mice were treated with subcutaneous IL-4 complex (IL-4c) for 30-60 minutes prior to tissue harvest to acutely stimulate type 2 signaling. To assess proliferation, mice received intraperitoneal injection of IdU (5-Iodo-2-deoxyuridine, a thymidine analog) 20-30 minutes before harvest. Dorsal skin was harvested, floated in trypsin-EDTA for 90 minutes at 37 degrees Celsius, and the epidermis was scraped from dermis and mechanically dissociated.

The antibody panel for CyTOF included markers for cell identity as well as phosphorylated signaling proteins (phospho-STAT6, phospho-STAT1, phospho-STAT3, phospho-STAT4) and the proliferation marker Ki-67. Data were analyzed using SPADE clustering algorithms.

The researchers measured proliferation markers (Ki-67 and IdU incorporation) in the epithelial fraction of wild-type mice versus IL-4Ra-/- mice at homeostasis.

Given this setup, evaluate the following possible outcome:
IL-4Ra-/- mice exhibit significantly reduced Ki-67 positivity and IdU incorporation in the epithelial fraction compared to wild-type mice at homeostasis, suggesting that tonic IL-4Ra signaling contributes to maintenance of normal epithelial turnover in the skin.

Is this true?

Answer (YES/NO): NO